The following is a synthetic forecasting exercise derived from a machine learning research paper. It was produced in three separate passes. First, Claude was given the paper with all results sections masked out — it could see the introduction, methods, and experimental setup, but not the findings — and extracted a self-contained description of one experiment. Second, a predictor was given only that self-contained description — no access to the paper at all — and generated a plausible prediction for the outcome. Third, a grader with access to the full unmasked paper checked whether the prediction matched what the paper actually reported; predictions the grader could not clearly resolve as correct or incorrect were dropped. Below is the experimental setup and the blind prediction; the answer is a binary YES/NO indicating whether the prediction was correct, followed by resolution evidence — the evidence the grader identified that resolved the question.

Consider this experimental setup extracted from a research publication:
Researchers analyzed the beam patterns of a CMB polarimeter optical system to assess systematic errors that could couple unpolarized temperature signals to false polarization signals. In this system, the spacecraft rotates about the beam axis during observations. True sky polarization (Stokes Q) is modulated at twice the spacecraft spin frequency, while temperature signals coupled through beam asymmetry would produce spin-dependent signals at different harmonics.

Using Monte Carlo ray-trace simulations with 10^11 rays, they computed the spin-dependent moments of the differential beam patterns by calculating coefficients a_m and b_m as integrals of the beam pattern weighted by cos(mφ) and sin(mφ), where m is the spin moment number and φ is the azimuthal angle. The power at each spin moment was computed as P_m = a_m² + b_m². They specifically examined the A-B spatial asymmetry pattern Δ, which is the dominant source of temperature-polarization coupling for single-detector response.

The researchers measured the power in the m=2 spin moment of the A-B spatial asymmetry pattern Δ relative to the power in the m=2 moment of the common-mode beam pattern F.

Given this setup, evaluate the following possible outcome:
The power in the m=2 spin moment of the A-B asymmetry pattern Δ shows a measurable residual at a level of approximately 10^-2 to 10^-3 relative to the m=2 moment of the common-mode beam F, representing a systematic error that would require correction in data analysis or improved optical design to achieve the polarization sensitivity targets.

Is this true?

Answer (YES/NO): NO